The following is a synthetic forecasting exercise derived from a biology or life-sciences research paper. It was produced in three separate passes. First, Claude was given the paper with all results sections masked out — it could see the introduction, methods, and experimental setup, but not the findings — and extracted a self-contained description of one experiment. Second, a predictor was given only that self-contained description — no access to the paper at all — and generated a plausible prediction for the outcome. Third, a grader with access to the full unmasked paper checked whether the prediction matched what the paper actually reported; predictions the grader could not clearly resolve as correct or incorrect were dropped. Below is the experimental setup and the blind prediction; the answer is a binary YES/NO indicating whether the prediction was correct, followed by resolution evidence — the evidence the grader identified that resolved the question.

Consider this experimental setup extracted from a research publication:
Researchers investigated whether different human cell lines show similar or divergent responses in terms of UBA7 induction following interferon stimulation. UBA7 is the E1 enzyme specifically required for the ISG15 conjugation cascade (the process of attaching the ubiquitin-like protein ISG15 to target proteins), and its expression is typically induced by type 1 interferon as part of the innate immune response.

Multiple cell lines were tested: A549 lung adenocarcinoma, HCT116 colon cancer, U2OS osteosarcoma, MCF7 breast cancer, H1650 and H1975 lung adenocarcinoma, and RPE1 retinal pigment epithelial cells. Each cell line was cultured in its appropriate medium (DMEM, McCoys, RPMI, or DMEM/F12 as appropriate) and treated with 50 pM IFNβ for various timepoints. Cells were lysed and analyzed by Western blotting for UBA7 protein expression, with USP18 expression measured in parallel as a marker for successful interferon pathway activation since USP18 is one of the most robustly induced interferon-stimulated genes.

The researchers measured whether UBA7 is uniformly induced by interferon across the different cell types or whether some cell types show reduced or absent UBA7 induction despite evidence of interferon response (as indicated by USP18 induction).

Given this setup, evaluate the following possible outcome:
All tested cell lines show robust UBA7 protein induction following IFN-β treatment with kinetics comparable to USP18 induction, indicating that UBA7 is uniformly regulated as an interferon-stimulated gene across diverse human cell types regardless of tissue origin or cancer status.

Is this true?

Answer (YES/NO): NO